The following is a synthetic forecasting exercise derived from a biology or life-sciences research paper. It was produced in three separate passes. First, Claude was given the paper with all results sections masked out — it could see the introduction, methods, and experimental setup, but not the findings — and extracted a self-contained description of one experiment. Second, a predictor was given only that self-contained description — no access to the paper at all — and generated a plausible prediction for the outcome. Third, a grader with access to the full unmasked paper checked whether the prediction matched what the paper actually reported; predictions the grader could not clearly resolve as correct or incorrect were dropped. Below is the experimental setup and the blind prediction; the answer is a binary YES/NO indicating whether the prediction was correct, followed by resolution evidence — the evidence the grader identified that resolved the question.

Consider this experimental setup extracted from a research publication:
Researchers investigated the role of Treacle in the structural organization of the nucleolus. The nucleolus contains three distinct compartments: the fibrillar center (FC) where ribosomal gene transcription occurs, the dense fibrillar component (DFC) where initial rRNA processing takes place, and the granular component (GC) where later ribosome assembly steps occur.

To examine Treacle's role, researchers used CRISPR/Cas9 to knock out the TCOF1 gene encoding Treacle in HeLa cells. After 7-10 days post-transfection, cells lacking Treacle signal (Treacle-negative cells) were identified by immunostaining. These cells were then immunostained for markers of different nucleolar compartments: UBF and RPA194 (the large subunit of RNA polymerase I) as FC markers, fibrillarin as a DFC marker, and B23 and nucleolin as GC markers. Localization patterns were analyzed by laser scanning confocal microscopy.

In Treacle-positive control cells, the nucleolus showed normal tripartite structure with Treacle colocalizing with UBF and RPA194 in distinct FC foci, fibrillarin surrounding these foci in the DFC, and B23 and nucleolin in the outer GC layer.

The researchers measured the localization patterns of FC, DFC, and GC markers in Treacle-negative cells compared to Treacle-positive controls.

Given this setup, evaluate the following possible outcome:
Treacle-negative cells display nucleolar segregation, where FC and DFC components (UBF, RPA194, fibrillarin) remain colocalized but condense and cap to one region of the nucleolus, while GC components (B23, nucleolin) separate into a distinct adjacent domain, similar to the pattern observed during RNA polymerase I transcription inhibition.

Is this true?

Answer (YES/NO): NO